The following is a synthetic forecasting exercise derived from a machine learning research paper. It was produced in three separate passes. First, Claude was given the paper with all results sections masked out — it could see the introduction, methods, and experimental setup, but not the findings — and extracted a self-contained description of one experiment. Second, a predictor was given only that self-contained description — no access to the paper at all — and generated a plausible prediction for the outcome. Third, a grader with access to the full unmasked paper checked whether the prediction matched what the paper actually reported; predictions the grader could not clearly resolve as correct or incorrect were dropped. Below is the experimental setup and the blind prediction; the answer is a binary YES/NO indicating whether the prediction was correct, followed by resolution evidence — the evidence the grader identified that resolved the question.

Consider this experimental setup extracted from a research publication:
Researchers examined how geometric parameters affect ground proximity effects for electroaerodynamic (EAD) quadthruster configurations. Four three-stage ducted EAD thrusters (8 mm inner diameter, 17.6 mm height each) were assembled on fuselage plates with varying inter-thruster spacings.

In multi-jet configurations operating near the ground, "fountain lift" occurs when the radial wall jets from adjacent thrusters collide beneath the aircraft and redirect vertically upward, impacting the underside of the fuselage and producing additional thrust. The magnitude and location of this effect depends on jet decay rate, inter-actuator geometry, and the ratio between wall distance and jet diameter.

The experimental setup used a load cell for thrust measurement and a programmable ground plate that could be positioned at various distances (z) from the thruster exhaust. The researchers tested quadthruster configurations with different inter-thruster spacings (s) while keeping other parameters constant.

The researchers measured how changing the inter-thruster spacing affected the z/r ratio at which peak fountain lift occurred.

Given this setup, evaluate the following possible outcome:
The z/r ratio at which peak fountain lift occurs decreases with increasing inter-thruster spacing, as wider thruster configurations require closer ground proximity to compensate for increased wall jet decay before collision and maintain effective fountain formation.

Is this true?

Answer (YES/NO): NO